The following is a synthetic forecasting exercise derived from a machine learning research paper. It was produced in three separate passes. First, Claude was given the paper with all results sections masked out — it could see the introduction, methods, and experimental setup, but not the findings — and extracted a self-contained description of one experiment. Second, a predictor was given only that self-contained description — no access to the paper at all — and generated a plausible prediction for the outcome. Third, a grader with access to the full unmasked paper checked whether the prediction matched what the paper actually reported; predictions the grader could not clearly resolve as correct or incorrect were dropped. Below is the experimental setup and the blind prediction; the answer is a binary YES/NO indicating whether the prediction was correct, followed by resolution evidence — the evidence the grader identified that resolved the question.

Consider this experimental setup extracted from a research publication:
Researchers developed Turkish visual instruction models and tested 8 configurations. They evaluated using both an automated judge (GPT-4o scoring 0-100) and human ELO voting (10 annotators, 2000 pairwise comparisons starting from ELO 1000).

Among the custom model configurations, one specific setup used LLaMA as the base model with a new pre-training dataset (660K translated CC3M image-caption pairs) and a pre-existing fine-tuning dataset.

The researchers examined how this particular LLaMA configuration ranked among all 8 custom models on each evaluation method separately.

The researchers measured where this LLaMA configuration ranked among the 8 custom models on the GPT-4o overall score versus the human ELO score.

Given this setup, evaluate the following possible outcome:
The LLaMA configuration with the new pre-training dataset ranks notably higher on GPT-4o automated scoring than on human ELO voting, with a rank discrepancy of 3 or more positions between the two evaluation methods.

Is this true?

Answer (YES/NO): YES